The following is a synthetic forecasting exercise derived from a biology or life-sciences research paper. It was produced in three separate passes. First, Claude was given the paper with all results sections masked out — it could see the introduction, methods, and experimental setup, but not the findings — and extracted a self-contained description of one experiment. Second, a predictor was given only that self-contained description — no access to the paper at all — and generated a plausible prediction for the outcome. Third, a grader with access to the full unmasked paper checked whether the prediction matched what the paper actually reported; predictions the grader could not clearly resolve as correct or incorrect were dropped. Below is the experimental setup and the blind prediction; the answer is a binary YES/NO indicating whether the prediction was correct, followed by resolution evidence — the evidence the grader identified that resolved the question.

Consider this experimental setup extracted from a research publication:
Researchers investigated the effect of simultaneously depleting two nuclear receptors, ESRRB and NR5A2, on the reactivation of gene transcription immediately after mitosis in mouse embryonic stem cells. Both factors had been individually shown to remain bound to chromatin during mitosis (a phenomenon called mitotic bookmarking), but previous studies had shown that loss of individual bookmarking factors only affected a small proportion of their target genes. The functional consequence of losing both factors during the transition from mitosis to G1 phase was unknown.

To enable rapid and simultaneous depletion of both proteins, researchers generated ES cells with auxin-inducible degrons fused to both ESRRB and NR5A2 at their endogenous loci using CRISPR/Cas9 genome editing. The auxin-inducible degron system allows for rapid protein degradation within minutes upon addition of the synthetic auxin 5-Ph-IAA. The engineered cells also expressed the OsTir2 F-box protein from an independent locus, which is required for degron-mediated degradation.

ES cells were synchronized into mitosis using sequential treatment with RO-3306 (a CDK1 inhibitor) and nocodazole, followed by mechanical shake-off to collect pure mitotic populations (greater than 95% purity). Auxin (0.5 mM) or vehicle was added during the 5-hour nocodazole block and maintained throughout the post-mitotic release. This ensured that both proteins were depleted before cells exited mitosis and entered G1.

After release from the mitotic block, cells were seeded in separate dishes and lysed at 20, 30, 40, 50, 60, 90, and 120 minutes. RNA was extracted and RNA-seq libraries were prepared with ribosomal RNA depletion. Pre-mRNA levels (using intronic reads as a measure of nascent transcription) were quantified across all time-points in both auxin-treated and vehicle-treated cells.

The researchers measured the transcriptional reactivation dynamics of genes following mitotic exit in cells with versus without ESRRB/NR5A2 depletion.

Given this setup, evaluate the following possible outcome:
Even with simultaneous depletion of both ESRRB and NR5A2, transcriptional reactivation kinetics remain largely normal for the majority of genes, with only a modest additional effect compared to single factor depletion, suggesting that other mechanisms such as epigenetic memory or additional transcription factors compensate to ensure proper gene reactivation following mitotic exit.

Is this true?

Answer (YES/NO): NO